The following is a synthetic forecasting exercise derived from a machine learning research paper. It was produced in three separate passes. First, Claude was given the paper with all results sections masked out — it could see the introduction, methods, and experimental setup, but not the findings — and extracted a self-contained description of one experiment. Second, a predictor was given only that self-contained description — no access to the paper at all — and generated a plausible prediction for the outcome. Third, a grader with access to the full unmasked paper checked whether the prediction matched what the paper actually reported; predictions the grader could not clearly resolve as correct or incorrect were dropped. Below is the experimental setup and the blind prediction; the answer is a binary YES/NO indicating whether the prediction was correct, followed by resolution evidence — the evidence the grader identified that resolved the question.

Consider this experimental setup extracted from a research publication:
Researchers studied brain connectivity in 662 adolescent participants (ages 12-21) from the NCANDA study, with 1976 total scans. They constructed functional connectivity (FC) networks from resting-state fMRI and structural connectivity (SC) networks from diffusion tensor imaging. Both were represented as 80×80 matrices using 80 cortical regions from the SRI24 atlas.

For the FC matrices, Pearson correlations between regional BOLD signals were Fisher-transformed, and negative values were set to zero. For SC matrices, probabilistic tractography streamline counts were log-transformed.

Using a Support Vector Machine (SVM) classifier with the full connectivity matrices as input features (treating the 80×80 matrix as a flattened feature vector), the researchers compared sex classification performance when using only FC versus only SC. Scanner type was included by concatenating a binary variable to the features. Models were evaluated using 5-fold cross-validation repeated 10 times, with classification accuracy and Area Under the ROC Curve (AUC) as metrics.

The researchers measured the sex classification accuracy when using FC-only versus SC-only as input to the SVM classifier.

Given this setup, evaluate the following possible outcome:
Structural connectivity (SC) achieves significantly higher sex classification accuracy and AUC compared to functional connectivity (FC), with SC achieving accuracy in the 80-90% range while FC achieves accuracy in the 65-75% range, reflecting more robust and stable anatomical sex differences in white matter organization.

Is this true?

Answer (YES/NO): NO